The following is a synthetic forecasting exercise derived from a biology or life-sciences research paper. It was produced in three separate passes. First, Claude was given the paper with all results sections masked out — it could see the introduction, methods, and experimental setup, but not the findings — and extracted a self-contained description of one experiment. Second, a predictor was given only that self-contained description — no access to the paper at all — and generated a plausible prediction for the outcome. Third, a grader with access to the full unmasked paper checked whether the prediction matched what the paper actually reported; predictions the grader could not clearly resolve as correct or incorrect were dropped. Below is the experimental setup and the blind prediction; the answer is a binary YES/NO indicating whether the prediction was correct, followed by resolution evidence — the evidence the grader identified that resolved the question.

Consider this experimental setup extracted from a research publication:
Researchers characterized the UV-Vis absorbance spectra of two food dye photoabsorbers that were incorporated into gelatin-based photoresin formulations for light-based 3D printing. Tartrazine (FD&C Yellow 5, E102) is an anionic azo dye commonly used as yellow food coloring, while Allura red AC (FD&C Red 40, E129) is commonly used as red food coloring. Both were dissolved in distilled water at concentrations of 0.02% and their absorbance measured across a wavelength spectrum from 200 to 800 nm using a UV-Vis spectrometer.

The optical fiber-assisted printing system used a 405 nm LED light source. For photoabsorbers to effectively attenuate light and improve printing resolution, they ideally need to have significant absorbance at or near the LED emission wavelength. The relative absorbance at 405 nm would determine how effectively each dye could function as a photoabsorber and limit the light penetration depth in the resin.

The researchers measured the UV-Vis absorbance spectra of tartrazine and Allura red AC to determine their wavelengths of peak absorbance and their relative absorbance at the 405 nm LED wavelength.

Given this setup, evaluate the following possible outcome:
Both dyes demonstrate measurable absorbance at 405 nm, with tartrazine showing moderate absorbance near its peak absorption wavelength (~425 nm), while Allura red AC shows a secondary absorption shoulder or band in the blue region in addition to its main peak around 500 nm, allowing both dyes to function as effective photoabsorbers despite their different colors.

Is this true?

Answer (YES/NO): NO